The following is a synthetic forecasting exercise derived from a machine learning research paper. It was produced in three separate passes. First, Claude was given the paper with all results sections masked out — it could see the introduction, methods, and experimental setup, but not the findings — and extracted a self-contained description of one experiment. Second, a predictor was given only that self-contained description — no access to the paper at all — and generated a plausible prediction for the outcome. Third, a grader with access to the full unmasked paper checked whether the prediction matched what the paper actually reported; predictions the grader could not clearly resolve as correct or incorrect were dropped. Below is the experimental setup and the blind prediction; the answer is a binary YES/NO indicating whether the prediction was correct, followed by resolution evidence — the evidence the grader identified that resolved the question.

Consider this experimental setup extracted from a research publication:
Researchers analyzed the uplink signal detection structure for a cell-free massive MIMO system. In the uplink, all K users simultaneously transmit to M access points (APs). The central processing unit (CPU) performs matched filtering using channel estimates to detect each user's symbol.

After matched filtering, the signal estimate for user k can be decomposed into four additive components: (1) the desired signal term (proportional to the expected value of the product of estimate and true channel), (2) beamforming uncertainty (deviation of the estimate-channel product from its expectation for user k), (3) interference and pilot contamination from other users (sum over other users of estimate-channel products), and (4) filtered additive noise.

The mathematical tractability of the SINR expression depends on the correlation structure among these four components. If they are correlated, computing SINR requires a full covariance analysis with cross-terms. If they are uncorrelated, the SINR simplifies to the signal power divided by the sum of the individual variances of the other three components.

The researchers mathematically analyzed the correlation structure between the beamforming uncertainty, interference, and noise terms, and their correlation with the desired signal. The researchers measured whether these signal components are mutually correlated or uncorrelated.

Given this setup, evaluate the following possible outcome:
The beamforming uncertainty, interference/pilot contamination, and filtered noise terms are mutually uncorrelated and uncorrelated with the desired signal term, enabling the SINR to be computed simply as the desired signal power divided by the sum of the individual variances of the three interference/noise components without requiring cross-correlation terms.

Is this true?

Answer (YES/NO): YES